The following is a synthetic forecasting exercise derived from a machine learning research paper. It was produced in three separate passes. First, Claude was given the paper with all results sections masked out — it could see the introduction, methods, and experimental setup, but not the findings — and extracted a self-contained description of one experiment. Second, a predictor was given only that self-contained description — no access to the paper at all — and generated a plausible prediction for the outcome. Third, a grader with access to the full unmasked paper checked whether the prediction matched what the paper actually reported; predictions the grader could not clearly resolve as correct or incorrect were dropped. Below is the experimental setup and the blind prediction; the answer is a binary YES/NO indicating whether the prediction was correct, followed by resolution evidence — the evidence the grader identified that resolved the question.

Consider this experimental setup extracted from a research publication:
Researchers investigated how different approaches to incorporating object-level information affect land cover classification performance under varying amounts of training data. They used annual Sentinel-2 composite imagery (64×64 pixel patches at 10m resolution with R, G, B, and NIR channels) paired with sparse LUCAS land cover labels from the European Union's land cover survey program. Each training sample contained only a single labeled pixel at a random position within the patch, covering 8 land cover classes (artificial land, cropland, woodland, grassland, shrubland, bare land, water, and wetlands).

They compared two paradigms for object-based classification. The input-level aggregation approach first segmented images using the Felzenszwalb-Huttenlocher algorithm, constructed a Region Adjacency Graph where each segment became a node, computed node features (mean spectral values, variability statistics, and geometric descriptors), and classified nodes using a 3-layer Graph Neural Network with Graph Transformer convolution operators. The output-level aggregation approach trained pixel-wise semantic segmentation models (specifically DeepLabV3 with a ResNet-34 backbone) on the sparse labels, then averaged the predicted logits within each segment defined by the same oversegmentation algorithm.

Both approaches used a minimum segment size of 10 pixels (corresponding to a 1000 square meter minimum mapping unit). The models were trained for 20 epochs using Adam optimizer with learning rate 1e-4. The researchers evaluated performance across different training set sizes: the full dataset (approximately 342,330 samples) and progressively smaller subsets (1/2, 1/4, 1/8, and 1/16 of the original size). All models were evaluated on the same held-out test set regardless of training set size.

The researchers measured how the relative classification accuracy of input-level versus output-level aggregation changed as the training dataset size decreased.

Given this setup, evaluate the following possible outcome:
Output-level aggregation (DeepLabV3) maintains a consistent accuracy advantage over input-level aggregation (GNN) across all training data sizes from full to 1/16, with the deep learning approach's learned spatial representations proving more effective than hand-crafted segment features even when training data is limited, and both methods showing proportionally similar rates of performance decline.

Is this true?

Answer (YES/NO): NO